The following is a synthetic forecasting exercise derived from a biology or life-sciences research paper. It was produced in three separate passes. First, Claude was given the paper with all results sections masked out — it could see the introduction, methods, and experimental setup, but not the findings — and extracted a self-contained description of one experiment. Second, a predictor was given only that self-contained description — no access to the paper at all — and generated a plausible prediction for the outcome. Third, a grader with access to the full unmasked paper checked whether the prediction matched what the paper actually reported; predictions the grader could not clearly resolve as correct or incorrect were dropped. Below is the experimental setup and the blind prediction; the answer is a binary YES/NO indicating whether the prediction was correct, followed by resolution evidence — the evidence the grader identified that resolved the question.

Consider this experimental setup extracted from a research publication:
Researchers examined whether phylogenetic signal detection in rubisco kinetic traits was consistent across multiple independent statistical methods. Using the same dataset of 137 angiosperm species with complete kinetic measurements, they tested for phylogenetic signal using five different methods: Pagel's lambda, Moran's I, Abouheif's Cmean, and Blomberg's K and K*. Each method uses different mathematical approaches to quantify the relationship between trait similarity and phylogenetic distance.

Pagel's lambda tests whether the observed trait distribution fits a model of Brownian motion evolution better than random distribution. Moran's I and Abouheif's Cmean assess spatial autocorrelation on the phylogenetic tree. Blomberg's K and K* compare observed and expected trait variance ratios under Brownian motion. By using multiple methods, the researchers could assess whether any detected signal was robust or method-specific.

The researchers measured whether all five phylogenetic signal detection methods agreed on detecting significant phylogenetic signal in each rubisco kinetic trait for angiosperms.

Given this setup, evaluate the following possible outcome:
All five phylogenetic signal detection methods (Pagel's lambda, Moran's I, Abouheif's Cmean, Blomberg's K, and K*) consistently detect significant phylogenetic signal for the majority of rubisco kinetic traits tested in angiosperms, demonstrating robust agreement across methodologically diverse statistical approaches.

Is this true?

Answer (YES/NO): NO